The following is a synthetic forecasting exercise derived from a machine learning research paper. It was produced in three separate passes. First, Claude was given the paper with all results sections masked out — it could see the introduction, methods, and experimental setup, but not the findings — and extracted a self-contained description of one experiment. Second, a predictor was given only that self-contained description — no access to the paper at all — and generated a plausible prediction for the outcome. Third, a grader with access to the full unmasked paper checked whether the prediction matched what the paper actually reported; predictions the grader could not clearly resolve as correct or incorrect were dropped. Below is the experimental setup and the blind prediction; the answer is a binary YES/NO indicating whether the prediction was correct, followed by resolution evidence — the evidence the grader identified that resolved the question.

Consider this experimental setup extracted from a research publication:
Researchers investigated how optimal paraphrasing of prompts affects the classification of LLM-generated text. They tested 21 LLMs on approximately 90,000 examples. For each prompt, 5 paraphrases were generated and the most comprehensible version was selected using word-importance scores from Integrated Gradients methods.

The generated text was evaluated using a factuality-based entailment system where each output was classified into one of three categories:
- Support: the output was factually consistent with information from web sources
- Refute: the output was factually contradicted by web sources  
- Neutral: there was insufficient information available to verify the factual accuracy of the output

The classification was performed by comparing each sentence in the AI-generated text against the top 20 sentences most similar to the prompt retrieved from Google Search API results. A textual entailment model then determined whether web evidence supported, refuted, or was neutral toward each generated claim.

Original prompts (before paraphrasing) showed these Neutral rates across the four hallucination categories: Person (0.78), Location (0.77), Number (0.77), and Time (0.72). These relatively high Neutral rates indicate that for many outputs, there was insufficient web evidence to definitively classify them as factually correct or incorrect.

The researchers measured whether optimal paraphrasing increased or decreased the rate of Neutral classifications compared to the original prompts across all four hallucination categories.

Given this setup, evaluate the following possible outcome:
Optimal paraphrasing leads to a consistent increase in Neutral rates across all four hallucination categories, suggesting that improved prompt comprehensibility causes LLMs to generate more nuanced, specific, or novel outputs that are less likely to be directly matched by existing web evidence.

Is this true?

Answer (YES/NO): NO